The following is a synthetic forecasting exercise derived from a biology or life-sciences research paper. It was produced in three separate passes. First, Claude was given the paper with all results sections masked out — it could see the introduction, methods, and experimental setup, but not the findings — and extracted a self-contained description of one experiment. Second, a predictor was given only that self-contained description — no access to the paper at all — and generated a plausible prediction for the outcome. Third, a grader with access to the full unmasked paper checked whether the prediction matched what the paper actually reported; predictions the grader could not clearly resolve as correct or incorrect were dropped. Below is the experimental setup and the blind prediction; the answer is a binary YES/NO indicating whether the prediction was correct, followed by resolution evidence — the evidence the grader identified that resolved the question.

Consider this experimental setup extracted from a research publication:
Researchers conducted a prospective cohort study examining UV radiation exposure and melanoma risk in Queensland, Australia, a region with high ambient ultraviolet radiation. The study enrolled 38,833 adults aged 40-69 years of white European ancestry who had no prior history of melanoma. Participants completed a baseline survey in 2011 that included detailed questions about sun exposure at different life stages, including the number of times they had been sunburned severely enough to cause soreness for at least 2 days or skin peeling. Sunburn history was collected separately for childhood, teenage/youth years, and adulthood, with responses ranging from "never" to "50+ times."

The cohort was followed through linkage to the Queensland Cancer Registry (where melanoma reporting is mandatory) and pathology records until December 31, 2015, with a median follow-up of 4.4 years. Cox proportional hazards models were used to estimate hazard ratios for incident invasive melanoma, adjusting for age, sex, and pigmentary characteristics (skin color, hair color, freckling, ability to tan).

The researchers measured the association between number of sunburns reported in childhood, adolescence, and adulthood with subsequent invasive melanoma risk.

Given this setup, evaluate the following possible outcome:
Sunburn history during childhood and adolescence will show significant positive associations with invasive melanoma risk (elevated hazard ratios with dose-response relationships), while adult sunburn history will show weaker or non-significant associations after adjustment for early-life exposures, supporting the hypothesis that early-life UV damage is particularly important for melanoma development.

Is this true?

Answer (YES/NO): NO